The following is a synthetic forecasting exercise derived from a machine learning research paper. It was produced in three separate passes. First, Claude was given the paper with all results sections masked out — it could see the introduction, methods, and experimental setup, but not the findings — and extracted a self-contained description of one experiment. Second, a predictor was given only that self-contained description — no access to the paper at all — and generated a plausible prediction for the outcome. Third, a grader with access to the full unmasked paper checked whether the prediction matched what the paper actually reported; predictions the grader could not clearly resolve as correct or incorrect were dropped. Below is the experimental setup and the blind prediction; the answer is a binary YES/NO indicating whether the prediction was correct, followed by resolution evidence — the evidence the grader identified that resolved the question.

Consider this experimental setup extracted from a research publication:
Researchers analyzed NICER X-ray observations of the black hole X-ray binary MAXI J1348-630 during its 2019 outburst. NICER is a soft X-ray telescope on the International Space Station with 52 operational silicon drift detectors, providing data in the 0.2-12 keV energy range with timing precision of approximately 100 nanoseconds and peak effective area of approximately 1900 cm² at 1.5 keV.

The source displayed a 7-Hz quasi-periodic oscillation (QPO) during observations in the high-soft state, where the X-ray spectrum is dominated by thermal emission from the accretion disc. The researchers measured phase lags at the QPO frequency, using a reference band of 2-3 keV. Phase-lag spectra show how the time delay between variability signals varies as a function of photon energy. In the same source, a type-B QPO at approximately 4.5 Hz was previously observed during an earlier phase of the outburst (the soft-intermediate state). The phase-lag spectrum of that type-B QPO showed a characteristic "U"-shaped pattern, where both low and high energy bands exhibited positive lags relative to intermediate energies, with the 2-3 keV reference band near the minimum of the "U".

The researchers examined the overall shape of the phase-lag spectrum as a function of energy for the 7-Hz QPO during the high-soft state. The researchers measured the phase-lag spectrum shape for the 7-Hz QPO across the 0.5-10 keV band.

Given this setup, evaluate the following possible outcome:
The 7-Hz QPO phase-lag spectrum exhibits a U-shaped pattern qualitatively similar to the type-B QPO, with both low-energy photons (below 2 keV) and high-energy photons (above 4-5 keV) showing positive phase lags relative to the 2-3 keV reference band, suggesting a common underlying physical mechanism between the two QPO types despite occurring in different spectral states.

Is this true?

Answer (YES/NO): NO